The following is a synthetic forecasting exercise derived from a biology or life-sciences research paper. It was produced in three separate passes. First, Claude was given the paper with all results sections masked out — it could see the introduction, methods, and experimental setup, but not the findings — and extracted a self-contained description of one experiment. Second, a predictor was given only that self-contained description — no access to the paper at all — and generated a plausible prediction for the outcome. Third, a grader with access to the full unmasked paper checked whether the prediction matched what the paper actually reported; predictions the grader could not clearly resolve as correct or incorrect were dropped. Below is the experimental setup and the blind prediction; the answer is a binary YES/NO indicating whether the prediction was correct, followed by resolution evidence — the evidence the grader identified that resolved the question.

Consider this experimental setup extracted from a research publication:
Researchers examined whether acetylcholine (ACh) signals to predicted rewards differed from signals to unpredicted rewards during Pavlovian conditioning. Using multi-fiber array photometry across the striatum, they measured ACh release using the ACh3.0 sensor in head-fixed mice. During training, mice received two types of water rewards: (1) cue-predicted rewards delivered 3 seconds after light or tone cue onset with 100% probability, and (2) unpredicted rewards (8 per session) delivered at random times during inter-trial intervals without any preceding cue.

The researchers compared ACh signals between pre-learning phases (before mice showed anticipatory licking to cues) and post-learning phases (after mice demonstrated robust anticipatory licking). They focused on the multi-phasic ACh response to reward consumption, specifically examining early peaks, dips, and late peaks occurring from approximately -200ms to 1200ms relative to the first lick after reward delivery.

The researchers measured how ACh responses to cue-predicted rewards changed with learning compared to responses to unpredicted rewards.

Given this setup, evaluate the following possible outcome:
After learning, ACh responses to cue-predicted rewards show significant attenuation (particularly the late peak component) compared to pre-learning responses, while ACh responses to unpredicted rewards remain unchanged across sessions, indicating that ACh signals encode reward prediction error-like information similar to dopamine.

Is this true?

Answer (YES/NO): NO